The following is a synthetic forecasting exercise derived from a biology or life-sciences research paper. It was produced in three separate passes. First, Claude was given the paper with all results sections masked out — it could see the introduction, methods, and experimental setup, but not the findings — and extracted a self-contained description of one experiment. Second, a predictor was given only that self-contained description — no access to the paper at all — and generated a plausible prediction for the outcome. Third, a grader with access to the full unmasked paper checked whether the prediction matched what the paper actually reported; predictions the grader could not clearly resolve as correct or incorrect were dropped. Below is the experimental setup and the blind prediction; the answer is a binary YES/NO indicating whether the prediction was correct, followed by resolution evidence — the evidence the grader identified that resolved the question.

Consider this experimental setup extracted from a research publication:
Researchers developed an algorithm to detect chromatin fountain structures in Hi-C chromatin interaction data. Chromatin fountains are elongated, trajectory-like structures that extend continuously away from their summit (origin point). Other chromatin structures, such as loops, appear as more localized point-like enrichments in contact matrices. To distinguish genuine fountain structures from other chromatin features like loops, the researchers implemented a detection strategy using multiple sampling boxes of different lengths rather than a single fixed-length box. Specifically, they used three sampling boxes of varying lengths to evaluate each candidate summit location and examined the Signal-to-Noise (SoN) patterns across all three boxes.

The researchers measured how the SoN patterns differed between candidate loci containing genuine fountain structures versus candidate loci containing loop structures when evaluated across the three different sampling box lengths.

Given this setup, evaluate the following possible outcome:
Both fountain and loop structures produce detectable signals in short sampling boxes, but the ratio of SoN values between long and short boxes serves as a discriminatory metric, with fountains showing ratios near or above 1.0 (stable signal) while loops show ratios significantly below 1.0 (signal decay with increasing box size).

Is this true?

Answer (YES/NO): NO